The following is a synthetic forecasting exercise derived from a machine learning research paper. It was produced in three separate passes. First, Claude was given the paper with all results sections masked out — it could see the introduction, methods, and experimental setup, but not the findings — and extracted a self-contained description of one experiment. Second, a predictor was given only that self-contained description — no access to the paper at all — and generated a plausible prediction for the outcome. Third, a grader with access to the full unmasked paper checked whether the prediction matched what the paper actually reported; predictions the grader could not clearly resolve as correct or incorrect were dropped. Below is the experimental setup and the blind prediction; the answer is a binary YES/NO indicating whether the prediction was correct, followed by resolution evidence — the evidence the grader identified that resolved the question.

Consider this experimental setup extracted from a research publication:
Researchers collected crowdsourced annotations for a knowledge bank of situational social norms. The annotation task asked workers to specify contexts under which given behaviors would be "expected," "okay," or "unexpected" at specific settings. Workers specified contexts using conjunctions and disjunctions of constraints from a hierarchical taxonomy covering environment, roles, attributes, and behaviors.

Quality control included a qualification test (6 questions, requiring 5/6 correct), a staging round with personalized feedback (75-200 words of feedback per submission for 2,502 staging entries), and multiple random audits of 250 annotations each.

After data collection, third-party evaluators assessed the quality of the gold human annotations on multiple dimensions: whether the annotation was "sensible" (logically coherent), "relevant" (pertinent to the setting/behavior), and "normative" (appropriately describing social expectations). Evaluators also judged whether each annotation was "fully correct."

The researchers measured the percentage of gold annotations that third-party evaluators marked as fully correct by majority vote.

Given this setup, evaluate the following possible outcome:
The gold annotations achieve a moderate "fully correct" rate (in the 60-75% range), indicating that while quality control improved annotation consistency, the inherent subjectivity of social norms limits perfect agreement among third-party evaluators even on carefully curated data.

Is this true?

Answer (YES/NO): NO